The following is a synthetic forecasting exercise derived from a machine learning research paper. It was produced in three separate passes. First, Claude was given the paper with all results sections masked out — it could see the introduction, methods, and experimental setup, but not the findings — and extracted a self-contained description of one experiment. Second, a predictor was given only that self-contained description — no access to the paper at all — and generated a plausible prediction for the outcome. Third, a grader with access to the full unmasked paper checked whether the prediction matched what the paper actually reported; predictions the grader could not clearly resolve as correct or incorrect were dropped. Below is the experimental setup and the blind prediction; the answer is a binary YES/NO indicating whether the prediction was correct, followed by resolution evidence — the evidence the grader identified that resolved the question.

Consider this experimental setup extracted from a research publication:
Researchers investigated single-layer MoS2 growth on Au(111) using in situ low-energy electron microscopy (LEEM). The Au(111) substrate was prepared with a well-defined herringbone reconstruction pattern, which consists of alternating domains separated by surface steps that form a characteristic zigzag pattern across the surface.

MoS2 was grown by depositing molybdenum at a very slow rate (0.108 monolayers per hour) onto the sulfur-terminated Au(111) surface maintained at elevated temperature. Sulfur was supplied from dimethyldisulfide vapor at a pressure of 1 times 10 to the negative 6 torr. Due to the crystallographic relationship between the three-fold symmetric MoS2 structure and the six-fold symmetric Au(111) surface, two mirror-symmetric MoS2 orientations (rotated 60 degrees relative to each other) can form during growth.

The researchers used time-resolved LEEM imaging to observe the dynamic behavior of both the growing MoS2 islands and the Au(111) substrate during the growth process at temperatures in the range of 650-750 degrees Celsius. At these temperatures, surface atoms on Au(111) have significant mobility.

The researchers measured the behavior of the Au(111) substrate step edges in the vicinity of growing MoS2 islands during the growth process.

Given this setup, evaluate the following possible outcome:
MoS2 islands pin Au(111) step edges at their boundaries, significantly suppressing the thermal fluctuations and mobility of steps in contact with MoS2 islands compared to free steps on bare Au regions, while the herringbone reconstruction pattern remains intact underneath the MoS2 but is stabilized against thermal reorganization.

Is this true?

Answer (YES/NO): NO